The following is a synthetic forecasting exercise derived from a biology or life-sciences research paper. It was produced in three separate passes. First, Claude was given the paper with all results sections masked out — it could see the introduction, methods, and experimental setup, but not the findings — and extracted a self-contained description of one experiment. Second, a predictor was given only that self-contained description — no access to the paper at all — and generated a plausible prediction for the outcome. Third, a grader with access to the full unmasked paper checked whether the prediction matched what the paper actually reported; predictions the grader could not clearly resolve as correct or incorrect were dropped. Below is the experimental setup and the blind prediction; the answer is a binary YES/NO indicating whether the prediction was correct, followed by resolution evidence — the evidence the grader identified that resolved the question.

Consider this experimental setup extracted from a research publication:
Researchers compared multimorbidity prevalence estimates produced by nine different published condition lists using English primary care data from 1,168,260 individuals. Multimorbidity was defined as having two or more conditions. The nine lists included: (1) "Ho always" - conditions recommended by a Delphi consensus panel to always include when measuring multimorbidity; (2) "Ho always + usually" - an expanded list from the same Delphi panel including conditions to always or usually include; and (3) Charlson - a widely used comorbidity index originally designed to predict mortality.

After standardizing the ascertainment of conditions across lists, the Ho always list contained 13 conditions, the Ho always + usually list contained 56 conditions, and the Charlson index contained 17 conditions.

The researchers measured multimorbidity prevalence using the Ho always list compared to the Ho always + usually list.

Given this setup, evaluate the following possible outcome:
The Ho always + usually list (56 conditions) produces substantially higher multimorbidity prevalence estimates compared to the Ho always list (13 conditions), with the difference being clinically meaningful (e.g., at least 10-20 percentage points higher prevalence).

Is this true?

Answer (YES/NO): YES